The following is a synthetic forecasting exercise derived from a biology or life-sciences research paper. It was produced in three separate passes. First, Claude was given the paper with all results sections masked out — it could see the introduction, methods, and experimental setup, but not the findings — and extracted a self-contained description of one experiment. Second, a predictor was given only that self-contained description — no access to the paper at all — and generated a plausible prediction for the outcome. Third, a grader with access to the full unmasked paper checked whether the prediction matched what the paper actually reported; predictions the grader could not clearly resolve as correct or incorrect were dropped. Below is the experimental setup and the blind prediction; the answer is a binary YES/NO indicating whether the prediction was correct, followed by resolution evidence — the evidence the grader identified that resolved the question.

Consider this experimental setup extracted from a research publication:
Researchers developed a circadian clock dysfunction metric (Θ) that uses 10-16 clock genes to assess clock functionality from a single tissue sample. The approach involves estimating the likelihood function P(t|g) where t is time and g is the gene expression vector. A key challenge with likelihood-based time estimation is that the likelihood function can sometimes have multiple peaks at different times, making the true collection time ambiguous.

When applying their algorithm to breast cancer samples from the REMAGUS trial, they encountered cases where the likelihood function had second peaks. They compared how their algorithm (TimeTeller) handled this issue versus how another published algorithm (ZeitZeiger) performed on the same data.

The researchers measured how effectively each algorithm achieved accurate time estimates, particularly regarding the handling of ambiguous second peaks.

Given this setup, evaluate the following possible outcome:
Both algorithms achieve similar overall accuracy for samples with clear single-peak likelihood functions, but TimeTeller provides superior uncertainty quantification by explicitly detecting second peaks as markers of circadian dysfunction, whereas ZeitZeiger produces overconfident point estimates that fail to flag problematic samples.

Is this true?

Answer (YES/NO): NO